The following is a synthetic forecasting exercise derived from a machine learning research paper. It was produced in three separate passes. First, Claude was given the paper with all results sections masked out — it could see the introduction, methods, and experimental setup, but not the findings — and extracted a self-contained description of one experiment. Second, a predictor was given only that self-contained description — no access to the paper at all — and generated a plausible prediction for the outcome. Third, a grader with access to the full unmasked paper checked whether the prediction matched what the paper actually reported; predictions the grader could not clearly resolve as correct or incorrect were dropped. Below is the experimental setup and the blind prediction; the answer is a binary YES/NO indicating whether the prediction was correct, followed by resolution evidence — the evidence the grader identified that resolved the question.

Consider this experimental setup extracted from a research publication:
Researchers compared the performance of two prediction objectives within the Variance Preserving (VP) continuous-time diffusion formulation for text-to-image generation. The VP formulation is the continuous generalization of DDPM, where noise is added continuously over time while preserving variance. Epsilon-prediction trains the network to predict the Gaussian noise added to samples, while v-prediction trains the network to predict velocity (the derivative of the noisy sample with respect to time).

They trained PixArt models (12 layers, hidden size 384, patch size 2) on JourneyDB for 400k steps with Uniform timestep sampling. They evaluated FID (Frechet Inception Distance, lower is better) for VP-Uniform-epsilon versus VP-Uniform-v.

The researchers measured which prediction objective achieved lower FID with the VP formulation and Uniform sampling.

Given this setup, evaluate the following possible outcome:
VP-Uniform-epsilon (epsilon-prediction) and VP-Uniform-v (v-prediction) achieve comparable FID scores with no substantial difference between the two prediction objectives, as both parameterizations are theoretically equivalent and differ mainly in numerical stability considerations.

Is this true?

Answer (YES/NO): NO